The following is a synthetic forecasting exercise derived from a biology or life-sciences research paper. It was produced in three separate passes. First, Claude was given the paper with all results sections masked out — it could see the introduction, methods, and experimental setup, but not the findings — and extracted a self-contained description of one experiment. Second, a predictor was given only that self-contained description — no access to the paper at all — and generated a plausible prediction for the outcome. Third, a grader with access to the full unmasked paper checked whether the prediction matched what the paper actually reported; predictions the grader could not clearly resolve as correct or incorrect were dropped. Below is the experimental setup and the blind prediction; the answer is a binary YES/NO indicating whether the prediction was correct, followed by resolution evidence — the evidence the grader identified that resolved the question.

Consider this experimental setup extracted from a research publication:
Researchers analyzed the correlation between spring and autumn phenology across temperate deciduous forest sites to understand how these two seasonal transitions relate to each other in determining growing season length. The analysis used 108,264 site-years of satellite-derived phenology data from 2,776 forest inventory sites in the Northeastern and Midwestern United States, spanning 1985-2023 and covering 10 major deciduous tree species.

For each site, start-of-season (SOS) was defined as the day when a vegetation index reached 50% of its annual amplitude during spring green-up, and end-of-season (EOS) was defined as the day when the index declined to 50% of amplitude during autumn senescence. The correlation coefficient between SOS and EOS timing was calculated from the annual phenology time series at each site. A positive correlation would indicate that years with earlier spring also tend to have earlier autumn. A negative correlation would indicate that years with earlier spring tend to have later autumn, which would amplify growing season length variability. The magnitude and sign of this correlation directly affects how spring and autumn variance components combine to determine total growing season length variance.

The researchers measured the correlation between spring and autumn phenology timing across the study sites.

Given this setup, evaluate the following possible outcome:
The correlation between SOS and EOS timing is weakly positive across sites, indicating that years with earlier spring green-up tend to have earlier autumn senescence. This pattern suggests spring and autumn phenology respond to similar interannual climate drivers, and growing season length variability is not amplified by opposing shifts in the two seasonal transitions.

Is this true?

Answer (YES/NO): NO